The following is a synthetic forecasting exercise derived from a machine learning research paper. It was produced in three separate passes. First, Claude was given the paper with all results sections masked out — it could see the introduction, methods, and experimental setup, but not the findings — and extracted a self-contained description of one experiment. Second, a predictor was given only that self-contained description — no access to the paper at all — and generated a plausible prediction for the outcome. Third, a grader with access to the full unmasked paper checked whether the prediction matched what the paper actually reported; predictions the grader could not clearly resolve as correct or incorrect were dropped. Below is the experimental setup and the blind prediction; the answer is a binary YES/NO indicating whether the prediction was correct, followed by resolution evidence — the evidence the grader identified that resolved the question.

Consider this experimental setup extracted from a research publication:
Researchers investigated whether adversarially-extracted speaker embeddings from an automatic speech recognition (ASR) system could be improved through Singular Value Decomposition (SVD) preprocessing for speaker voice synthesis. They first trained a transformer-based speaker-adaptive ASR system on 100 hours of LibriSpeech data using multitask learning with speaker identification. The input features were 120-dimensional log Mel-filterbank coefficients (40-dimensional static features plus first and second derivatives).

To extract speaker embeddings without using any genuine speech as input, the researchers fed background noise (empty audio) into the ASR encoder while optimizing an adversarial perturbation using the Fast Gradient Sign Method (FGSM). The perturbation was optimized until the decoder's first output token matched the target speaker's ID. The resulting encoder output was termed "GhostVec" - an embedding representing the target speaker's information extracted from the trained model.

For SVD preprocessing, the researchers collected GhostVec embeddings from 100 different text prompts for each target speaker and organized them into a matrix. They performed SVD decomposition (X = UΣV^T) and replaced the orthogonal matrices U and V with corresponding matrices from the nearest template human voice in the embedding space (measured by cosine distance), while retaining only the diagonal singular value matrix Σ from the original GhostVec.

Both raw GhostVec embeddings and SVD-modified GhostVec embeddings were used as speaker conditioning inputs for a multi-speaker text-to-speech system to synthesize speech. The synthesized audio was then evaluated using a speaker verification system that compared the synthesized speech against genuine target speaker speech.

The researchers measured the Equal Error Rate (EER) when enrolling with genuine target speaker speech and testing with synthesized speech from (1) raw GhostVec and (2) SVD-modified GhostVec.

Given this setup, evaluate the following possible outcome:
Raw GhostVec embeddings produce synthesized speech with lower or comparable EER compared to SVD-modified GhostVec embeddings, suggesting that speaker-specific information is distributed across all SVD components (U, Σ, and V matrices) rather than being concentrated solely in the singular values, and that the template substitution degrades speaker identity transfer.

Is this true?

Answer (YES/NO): NO